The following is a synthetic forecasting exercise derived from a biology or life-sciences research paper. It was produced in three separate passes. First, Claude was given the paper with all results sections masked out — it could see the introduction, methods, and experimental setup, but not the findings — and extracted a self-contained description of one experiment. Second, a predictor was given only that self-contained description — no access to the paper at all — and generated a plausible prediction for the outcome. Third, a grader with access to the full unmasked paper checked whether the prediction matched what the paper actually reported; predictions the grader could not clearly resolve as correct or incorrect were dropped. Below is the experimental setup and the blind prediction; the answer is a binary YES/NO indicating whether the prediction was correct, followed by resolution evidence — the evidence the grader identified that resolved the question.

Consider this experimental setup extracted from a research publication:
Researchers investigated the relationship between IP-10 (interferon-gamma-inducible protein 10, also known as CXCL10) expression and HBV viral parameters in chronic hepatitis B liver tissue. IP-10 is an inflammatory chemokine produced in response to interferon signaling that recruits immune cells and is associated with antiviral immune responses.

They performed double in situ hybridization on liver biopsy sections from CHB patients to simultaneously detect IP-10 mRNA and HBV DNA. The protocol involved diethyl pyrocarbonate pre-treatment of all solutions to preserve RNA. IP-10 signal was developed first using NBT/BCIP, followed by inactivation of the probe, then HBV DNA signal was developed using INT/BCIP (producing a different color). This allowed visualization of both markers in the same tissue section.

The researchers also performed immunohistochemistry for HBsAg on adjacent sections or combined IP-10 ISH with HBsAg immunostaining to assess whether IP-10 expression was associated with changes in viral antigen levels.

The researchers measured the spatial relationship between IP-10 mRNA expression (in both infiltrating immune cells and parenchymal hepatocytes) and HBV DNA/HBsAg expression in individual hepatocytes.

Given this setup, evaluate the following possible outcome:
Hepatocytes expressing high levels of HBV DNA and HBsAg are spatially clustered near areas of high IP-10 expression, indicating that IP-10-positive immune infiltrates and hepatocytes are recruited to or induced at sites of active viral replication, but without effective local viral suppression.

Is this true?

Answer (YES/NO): NO